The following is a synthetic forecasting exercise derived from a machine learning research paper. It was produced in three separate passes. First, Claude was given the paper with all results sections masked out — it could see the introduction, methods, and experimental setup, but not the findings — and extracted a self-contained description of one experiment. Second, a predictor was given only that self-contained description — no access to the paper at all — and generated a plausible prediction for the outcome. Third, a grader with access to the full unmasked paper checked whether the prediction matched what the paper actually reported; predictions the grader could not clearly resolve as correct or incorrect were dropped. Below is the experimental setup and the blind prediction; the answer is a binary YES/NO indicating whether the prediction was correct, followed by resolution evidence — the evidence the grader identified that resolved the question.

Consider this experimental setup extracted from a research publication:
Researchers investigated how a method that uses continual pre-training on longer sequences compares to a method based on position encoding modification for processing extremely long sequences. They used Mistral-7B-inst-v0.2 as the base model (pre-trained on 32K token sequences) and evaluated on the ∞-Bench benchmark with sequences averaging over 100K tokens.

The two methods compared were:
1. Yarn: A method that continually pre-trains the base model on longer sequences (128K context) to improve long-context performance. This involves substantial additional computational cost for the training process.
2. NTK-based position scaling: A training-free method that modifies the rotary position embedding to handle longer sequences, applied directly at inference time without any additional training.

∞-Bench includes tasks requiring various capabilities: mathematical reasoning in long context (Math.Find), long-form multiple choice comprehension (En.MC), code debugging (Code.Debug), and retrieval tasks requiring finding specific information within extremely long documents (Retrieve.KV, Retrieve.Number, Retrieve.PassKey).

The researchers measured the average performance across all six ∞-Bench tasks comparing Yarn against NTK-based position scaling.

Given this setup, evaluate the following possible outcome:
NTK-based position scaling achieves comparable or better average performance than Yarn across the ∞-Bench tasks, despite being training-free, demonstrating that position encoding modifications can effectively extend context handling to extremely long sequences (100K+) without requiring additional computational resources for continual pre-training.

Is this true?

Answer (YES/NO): YES